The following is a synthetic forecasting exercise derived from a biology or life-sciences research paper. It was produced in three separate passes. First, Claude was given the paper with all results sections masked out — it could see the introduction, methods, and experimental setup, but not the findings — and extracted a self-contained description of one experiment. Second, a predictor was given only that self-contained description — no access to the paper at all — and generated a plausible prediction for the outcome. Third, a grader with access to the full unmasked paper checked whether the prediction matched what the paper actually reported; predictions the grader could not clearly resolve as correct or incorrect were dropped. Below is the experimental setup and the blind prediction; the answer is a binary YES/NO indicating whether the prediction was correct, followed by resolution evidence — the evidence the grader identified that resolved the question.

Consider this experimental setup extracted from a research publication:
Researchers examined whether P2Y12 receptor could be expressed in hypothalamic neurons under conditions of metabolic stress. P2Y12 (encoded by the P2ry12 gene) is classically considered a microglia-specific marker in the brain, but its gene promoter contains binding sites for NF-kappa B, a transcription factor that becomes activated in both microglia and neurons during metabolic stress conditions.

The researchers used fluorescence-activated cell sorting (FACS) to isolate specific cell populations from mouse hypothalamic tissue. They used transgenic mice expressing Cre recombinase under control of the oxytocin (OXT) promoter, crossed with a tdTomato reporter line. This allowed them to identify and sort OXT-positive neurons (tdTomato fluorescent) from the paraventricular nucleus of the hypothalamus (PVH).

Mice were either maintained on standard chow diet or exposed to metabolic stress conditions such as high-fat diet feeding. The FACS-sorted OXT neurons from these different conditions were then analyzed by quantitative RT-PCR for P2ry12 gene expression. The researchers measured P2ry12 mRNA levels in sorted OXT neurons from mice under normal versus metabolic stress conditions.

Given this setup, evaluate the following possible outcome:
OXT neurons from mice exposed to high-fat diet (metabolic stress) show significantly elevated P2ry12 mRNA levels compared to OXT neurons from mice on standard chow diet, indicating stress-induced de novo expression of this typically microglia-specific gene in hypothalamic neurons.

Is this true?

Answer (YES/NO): YES